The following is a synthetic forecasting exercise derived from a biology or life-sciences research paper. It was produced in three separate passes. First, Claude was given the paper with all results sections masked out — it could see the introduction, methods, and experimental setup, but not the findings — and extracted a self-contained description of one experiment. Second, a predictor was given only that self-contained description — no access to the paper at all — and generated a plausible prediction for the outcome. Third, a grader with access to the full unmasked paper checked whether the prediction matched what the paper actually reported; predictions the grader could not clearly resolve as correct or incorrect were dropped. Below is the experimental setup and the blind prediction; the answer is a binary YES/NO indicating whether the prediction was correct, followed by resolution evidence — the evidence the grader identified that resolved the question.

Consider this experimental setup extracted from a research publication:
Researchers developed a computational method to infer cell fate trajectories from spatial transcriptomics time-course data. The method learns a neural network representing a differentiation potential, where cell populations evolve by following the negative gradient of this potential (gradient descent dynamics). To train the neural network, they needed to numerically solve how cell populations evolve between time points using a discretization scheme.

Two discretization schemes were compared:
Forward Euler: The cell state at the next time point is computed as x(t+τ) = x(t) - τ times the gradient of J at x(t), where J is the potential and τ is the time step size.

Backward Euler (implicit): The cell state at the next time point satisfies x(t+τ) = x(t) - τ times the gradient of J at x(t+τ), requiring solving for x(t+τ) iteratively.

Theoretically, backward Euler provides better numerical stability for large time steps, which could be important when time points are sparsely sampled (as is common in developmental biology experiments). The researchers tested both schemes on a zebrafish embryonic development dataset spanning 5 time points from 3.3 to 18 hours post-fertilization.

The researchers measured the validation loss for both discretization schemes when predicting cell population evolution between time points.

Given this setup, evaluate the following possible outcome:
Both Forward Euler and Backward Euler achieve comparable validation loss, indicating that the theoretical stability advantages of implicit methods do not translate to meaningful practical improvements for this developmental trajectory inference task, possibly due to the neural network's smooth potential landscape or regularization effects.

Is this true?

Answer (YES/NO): YES